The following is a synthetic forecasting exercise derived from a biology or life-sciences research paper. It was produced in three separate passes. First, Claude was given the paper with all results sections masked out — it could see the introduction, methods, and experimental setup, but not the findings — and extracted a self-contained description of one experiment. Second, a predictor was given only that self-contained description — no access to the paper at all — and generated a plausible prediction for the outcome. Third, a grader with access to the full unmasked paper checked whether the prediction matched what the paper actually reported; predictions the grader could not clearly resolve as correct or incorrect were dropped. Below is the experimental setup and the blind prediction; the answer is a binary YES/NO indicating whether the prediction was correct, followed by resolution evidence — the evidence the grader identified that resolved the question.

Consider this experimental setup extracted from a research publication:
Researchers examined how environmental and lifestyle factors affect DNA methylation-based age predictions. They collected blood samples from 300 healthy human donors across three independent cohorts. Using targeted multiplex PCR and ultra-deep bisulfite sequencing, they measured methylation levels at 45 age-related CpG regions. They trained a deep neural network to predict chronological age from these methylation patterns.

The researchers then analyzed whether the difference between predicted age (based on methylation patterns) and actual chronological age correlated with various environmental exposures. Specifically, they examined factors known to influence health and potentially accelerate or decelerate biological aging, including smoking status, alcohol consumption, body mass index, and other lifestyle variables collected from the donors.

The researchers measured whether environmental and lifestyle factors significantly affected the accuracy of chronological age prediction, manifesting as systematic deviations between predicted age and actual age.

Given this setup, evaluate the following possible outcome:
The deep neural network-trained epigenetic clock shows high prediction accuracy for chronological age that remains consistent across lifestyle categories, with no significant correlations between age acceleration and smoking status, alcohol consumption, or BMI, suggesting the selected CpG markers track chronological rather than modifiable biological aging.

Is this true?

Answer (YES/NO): NO